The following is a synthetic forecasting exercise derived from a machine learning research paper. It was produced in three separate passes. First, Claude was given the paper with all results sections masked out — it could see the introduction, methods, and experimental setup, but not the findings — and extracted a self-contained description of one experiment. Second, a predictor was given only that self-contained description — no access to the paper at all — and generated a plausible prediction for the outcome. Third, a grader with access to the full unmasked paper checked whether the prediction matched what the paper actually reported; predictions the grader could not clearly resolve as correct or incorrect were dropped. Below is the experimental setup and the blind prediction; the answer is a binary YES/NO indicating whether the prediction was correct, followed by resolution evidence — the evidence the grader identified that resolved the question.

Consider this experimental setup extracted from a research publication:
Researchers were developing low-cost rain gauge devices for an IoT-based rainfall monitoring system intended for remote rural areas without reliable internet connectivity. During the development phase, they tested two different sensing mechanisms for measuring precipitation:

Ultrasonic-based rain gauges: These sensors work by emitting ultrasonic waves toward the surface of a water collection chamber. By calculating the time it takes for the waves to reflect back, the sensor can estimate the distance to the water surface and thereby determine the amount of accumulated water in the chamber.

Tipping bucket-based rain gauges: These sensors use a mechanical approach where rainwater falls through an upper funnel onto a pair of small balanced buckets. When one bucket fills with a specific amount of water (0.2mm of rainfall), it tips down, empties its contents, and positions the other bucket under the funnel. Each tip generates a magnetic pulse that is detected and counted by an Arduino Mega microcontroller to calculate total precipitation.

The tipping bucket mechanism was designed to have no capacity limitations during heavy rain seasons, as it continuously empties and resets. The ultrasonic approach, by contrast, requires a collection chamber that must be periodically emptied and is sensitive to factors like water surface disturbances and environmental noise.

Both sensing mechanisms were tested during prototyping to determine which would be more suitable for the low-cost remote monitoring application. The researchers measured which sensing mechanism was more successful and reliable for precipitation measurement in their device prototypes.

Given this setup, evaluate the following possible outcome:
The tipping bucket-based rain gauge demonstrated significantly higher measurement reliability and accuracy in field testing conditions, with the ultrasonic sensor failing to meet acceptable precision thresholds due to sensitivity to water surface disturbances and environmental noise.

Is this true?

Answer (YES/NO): NO